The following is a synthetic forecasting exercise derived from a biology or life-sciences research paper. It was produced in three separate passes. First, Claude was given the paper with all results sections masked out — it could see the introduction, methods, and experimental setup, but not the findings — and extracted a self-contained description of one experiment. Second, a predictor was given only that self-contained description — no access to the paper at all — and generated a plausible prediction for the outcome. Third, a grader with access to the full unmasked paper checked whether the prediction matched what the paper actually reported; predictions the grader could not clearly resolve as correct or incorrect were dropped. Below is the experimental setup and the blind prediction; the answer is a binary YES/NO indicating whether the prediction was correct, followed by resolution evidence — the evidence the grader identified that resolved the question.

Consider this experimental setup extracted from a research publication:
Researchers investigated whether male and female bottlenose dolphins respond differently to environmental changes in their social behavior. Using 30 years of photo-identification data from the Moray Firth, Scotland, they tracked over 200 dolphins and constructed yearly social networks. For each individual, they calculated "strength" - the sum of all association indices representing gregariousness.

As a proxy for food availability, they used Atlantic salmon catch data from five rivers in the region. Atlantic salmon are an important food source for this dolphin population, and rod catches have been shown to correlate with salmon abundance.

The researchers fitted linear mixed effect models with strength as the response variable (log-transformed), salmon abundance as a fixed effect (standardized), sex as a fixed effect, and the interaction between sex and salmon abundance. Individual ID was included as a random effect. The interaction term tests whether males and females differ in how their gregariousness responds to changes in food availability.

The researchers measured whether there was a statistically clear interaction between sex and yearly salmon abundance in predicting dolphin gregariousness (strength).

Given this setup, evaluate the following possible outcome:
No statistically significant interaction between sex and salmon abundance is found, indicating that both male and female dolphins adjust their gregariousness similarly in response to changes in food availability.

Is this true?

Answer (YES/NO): NO